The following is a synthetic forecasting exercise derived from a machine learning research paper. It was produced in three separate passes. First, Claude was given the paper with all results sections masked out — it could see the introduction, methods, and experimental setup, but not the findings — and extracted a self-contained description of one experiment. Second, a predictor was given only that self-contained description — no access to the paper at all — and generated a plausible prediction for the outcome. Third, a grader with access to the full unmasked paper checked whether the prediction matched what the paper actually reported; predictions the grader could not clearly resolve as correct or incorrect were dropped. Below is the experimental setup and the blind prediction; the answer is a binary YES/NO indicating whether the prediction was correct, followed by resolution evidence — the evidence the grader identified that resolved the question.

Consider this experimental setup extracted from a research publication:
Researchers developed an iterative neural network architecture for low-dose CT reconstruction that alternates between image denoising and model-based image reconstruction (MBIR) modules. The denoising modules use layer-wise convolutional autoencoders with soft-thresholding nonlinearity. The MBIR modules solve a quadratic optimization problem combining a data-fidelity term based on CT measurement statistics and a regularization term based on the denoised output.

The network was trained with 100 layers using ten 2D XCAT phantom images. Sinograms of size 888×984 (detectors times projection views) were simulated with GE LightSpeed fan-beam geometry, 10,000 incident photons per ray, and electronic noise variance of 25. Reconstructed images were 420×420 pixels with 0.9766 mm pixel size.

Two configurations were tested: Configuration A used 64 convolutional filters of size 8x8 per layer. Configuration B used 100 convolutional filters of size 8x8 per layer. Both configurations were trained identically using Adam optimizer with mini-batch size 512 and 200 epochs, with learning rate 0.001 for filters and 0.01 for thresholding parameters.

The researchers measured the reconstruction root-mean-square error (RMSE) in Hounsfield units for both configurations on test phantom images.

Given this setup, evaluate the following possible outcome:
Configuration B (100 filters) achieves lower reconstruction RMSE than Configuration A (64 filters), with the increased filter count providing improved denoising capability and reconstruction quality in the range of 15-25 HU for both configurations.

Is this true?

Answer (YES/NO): NO